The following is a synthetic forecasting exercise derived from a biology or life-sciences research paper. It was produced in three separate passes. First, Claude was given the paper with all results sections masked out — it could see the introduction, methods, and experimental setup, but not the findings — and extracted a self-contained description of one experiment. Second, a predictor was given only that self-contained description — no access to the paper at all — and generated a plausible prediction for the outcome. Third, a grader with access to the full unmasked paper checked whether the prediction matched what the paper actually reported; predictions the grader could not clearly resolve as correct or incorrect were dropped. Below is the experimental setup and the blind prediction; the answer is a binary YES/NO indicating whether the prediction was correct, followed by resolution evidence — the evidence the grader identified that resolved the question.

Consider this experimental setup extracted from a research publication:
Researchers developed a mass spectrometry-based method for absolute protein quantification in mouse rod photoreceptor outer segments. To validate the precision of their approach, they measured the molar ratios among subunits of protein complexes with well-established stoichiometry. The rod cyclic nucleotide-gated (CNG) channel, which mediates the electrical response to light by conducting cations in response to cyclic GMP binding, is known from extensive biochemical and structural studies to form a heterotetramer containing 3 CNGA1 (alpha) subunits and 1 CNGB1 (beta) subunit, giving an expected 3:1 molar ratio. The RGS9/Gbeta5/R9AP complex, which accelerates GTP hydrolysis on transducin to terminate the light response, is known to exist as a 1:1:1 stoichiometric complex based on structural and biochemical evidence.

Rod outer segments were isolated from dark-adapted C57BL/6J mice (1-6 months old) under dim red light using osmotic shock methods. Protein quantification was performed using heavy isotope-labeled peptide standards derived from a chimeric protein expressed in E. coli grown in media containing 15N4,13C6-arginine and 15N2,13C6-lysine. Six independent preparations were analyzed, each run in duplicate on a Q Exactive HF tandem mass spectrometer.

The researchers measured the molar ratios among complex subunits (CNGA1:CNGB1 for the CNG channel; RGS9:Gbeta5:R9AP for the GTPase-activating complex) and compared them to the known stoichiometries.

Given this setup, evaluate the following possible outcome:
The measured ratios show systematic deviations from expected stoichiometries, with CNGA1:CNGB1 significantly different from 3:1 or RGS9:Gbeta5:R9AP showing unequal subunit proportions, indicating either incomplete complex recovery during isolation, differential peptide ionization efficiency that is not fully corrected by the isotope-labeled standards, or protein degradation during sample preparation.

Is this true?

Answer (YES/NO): NO